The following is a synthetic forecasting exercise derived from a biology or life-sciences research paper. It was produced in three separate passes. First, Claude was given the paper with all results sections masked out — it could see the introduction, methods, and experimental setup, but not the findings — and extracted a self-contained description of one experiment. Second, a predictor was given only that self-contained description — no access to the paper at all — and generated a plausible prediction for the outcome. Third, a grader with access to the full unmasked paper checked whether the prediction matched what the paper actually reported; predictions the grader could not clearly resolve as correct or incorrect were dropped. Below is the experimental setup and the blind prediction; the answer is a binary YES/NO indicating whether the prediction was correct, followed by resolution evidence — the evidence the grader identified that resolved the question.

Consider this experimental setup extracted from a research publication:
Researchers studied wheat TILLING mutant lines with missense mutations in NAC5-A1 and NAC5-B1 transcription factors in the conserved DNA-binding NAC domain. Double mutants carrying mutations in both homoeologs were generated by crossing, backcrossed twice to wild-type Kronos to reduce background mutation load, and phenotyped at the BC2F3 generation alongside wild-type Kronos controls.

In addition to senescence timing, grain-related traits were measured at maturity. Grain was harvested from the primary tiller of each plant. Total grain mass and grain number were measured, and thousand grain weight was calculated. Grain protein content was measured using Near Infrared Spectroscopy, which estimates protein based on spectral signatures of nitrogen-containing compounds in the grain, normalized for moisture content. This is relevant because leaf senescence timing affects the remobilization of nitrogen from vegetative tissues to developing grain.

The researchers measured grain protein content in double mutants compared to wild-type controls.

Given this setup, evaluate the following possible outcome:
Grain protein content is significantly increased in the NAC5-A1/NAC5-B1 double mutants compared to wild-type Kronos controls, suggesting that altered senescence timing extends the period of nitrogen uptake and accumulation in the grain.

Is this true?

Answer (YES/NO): NO